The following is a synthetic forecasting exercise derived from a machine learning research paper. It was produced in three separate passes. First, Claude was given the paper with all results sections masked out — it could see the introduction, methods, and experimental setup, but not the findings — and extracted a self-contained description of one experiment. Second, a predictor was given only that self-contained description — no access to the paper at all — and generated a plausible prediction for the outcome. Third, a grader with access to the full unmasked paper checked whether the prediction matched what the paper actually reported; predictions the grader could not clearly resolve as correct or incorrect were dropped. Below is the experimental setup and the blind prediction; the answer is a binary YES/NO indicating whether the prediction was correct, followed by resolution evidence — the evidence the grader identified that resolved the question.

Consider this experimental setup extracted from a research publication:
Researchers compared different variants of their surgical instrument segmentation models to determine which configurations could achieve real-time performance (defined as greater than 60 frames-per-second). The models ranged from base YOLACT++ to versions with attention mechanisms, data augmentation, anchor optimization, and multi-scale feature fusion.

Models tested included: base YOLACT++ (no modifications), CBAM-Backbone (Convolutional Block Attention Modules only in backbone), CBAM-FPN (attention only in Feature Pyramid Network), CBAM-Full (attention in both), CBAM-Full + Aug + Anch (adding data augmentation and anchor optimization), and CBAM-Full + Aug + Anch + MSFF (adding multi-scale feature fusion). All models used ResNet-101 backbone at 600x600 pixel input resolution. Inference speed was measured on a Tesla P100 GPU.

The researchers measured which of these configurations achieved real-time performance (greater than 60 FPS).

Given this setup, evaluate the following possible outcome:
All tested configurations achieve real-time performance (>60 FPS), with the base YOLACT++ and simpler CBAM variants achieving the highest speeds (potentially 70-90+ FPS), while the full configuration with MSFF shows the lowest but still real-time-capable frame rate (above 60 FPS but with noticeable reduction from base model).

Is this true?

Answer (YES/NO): NO